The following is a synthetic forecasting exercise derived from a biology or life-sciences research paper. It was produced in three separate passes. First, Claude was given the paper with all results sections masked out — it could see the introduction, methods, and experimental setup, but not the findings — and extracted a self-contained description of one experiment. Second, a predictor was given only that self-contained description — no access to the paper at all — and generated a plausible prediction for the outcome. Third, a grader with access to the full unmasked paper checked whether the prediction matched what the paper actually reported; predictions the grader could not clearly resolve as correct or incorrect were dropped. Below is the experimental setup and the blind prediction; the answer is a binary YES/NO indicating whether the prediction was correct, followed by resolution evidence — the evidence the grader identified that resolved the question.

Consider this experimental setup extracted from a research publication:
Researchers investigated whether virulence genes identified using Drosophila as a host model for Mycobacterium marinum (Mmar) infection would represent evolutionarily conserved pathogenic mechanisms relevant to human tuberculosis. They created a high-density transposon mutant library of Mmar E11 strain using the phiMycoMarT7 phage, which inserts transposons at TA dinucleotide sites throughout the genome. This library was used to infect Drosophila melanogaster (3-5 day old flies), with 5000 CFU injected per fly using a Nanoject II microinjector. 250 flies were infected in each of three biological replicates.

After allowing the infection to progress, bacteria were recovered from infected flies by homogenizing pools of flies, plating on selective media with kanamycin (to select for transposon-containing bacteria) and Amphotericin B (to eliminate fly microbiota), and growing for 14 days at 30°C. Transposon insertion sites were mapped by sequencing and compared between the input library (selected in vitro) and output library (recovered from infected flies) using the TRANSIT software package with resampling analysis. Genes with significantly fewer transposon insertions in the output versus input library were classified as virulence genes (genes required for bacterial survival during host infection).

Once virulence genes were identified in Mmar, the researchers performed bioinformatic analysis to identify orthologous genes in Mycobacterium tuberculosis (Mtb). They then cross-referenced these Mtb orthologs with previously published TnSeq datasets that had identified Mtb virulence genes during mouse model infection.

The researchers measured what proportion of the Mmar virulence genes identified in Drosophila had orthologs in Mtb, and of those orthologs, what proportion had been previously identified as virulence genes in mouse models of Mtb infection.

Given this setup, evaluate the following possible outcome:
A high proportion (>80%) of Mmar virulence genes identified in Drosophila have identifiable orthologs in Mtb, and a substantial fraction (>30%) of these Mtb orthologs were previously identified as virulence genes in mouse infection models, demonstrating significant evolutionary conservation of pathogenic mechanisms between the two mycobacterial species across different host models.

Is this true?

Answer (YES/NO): YES